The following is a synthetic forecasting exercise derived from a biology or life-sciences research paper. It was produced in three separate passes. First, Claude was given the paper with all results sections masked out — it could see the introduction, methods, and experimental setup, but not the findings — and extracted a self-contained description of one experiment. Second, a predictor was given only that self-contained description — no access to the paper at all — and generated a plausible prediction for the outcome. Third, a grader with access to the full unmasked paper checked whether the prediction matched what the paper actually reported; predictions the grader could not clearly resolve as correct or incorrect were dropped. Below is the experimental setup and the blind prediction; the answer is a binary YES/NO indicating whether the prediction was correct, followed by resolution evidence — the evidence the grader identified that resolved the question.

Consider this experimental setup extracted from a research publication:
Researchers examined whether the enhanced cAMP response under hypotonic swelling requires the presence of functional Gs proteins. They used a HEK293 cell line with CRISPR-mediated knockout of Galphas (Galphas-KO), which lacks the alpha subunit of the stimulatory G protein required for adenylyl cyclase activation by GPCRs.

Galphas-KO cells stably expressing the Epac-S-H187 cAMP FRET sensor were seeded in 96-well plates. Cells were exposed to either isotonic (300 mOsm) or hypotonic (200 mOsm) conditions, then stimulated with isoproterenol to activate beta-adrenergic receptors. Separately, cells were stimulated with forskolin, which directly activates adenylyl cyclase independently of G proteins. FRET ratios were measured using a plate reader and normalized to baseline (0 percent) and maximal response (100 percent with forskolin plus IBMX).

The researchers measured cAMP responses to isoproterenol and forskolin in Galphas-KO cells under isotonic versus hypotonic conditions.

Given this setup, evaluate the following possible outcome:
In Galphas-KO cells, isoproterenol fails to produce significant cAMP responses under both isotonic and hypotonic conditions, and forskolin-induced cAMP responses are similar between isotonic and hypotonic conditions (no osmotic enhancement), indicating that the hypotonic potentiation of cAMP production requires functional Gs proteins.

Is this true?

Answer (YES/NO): YES